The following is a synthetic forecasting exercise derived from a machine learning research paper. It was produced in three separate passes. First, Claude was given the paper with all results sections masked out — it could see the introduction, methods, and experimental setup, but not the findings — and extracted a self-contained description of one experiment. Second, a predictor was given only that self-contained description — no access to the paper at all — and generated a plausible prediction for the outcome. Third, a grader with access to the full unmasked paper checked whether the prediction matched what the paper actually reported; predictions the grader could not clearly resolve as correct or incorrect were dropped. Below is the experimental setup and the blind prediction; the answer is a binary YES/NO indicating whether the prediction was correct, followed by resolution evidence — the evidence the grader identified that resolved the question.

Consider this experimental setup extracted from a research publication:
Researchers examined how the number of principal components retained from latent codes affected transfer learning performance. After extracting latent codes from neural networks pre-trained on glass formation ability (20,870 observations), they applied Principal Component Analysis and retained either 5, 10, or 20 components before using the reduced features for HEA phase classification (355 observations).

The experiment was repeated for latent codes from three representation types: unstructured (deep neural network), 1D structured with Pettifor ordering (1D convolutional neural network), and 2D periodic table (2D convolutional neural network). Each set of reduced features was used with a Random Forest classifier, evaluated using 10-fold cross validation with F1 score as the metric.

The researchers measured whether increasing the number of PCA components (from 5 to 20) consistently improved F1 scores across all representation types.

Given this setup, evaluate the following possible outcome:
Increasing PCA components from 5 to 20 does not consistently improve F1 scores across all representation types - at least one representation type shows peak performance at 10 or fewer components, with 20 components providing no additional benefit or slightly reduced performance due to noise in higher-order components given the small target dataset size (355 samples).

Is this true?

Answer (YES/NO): NO